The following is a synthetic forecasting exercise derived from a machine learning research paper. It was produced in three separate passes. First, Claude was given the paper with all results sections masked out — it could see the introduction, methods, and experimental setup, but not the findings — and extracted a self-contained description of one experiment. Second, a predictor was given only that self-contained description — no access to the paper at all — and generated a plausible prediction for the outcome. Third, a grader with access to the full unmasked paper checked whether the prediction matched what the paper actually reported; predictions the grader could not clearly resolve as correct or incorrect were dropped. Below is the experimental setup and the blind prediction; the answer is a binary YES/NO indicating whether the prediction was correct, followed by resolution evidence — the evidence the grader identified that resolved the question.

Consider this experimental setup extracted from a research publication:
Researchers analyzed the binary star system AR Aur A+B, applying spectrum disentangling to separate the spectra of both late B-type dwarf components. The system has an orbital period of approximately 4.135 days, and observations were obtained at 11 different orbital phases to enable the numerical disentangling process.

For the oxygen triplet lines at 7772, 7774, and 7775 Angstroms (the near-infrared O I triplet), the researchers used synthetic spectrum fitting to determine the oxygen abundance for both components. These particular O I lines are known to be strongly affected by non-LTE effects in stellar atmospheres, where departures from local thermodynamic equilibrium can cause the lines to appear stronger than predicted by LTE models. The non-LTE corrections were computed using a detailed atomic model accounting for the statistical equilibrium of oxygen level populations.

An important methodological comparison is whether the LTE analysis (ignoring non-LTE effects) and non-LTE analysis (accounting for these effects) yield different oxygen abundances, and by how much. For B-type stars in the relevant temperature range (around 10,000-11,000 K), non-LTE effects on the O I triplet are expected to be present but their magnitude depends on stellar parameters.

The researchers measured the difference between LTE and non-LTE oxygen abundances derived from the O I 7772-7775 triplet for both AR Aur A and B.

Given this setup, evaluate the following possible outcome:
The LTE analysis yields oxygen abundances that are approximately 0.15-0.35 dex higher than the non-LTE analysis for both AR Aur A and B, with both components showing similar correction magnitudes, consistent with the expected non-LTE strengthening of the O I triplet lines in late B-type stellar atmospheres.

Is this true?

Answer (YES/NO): NO